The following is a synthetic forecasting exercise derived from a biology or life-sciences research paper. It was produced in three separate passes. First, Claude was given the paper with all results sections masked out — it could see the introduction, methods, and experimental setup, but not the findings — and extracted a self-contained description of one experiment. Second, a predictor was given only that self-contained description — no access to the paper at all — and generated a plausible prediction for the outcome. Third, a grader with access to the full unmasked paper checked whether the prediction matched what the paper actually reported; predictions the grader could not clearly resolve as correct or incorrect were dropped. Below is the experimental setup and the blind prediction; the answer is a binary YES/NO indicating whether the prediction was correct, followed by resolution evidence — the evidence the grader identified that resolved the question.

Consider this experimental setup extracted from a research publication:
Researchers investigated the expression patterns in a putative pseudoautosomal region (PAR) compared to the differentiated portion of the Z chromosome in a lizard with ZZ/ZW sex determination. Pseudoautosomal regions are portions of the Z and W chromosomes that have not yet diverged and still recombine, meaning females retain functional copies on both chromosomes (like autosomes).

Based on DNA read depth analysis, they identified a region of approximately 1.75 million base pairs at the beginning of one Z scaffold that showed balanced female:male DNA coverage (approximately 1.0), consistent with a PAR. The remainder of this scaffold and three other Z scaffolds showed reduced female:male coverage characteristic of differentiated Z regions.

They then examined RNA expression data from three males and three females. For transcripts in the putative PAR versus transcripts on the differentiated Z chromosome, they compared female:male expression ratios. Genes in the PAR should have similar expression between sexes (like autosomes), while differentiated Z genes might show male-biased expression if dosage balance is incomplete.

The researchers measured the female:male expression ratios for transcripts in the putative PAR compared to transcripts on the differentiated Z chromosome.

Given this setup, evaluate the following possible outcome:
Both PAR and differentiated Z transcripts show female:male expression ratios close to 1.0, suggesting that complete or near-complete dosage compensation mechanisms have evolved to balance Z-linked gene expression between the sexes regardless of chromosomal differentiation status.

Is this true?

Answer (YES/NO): NO